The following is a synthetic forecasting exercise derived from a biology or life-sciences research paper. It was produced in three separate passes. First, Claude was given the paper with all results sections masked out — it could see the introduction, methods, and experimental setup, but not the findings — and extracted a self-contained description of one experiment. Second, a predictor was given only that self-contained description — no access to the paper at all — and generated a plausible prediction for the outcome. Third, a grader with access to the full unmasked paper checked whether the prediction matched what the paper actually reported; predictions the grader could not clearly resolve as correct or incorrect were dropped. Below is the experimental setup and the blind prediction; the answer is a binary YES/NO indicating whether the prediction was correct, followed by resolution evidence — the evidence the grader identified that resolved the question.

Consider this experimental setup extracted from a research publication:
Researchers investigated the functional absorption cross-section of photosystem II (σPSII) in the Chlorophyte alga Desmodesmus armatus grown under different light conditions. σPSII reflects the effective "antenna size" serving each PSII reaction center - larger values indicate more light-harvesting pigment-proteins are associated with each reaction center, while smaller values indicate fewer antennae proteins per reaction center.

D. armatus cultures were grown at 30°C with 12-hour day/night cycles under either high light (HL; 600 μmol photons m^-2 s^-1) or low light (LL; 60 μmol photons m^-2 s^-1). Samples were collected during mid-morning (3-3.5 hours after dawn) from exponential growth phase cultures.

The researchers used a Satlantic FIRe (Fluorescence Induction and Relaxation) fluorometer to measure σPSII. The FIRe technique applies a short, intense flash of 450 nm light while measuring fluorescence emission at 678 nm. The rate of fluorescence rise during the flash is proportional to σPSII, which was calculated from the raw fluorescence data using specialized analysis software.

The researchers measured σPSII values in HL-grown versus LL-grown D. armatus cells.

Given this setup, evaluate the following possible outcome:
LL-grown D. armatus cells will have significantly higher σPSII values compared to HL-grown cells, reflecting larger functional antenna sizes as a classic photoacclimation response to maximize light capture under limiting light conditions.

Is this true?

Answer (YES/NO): NO